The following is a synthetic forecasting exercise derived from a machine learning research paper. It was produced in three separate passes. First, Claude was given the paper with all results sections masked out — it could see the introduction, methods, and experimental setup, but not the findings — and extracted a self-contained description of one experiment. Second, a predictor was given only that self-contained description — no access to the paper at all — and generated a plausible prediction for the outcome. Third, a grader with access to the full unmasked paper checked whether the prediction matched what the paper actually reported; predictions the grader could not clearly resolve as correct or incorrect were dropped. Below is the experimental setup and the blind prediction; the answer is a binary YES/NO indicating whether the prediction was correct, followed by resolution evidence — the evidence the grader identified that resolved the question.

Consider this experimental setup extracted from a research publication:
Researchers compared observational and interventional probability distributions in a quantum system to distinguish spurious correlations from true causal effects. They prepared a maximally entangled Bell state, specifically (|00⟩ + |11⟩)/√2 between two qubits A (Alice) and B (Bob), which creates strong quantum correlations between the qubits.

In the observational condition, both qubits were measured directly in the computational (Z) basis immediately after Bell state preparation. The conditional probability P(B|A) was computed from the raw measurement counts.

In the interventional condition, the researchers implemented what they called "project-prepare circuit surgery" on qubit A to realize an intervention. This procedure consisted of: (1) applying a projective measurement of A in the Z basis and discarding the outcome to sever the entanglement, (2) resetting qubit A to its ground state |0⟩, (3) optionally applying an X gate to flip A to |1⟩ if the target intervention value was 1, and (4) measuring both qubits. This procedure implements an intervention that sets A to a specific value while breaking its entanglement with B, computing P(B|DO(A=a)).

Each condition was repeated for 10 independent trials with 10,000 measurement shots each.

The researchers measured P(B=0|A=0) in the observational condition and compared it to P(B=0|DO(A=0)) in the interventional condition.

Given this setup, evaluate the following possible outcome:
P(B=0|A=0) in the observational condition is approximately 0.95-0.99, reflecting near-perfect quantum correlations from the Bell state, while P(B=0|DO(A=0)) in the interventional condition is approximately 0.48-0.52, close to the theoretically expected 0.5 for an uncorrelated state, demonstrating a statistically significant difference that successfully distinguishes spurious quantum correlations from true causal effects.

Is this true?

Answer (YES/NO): NO